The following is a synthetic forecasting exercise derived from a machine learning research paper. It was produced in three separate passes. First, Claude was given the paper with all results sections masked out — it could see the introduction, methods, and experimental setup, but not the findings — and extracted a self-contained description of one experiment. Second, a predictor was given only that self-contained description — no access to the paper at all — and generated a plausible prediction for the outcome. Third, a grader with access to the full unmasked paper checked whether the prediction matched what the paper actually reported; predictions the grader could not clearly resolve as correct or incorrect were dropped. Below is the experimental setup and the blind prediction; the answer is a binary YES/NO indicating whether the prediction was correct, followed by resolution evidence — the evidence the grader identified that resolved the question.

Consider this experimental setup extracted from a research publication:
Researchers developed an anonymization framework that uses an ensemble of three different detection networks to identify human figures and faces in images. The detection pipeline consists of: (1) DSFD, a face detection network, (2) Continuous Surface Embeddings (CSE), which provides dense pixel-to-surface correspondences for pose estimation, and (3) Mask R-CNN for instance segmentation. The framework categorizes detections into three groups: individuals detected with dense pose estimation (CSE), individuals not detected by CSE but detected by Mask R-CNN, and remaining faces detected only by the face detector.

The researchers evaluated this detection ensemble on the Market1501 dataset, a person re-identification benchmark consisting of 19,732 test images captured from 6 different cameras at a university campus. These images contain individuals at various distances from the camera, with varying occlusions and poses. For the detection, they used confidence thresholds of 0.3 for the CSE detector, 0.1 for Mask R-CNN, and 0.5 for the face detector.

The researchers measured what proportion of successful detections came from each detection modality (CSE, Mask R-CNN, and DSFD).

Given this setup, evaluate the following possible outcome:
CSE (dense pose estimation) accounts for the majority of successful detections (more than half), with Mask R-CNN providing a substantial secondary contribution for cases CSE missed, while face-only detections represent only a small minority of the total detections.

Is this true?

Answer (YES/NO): NO